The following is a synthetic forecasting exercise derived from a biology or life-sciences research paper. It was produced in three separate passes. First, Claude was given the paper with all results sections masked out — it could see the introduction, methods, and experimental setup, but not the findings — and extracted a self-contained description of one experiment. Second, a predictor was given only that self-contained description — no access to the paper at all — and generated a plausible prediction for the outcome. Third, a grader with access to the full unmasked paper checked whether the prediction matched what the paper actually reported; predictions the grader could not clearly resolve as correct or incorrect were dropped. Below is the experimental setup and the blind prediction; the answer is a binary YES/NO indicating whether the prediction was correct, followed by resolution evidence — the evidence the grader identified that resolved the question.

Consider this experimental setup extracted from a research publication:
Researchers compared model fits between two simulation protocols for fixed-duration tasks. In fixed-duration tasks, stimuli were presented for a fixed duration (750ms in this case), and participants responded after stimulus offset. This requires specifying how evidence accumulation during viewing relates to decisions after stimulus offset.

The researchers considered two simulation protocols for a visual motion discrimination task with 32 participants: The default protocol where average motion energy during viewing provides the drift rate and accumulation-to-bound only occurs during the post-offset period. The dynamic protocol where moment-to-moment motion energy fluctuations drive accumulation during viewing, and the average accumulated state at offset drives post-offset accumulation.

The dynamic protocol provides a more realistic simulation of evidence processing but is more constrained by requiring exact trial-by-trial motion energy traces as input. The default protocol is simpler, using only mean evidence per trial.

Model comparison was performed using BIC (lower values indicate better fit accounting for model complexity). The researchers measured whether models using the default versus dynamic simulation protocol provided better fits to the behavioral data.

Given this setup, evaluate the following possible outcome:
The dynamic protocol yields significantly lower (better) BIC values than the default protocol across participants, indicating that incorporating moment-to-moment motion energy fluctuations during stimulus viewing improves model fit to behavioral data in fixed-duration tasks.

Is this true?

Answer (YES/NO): NO